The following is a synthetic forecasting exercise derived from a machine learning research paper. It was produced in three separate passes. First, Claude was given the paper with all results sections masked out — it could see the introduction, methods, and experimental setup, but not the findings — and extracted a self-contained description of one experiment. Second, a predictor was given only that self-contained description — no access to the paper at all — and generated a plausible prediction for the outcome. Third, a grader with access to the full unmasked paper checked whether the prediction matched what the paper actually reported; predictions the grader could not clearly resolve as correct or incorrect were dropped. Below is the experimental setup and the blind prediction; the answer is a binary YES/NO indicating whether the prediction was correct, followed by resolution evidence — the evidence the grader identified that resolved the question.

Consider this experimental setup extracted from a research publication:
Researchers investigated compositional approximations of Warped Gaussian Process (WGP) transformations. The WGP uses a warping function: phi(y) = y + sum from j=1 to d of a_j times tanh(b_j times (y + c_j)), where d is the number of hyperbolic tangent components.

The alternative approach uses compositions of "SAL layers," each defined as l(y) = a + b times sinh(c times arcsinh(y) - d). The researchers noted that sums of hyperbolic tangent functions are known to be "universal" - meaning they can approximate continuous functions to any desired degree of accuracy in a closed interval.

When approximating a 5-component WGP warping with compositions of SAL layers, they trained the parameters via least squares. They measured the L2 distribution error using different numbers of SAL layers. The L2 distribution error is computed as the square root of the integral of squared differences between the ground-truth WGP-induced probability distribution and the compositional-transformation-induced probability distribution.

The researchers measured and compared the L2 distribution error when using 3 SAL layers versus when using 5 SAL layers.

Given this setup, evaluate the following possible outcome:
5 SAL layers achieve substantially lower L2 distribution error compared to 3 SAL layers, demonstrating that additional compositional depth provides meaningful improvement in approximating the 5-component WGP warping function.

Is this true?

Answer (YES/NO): YES